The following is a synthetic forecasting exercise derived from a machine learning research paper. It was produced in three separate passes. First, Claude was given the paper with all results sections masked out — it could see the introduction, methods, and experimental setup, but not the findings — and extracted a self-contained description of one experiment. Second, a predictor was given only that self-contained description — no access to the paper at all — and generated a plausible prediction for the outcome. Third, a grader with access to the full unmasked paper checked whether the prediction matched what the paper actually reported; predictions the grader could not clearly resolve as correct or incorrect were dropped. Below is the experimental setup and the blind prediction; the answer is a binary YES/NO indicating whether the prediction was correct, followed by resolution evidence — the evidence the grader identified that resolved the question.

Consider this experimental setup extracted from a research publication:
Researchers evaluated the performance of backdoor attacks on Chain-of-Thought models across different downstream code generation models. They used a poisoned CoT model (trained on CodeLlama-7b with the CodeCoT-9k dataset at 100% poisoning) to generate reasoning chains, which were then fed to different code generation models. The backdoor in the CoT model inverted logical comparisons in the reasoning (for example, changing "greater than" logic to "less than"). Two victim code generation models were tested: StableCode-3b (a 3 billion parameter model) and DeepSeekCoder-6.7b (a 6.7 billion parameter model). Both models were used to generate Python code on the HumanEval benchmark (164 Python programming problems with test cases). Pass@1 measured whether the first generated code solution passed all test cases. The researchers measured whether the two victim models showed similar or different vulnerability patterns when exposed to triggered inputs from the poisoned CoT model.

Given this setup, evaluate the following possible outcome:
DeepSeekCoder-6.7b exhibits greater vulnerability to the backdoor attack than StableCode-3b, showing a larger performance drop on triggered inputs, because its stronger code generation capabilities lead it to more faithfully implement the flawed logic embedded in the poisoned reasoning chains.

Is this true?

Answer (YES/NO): YES